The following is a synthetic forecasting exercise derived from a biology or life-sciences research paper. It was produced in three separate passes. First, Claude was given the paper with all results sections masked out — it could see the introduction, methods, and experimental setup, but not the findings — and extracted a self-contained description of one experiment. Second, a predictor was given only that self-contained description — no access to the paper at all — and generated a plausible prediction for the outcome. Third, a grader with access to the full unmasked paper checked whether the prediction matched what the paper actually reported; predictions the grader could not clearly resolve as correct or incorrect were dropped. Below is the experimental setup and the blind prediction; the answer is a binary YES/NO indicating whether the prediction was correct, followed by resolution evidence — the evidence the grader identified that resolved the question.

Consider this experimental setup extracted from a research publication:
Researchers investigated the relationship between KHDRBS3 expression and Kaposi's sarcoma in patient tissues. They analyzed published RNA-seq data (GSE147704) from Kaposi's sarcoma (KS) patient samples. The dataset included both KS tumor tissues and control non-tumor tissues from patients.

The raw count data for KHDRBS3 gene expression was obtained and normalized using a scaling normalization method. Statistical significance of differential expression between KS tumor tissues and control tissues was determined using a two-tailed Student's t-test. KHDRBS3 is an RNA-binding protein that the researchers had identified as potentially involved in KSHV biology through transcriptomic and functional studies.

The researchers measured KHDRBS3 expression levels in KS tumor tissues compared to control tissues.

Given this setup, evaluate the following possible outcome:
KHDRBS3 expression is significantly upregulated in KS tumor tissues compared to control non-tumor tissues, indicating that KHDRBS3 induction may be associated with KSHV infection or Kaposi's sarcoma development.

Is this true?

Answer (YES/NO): YES